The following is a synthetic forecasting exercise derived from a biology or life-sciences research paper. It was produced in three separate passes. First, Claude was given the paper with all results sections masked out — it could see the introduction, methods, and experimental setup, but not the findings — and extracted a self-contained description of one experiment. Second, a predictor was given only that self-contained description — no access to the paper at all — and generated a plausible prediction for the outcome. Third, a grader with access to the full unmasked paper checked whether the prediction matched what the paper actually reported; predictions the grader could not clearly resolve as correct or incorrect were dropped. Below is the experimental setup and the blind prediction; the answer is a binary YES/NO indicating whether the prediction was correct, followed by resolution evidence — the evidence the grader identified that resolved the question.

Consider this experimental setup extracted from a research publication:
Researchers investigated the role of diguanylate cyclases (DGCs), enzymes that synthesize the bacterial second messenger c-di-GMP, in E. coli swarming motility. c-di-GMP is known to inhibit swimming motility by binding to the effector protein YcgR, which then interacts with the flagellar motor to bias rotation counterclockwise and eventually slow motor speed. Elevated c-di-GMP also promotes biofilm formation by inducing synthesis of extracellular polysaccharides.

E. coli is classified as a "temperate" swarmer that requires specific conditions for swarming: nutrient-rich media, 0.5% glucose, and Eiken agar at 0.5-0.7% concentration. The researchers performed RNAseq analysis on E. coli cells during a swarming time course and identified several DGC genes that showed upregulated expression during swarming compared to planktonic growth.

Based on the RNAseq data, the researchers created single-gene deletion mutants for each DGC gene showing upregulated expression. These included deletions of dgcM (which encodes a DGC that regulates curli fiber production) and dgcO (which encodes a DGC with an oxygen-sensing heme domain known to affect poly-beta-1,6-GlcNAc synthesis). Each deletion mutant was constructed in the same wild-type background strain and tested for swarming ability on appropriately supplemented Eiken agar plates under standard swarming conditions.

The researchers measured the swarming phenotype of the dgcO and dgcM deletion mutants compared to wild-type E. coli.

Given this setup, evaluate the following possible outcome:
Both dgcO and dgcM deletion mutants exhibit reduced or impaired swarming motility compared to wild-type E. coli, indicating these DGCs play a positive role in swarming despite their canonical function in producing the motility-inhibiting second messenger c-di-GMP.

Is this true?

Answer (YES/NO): YES